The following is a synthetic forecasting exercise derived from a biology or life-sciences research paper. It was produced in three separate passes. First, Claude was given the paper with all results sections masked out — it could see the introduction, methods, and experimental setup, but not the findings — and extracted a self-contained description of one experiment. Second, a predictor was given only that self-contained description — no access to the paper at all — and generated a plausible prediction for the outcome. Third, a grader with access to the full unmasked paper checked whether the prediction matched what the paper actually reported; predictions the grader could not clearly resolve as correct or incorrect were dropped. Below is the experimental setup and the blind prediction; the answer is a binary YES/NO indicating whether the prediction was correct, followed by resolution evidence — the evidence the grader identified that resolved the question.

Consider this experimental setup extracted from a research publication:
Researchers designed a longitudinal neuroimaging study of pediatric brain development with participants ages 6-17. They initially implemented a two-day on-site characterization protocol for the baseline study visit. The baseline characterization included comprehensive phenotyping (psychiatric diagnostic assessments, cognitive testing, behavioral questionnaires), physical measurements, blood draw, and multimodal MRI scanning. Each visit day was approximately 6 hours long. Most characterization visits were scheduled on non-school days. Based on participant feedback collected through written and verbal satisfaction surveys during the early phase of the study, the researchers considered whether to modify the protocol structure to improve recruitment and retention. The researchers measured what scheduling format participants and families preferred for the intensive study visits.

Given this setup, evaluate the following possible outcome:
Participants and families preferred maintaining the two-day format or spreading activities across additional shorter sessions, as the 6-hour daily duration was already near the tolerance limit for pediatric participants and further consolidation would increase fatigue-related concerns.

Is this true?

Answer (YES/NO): NO